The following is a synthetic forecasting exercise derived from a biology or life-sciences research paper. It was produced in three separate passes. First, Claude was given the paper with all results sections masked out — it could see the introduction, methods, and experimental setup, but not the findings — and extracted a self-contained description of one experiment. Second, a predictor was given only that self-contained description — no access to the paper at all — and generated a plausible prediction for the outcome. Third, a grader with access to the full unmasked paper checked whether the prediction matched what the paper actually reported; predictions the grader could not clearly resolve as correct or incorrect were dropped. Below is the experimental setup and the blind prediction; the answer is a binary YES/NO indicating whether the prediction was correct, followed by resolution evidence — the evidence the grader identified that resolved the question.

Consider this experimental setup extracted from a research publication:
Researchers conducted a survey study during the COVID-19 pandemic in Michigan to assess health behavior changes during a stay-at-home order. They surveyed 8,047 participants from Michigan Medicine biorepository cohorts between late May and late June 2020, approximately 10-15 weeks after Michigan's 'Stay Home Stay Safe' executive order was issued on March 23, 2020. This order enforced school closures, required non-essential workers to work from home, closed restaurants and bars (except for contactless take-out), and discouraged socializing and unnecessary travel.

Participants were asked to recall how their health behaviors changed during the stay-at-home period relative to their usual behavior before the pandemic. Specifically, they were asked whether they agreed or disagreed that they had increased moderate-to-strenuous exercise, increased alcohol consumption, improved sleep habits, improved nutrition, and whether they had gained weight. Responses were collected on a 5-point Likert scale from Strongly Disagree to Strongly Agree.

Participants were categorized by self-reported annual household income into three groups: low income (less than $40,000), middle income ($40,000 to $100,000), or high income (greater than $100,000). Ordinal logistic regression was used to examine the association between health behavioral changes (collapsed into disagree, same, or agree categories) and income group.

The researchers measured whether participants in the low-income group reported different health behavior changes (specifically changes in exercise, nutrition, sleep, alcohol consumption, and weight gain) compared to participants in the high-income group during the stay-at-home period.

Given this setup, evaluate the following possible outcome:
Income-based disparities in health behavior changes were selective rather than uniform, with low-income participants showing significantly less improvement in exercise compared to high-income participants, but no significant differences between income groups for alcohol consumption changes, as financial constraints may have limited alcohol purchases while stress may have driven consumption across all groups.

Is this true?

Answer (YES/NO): NO